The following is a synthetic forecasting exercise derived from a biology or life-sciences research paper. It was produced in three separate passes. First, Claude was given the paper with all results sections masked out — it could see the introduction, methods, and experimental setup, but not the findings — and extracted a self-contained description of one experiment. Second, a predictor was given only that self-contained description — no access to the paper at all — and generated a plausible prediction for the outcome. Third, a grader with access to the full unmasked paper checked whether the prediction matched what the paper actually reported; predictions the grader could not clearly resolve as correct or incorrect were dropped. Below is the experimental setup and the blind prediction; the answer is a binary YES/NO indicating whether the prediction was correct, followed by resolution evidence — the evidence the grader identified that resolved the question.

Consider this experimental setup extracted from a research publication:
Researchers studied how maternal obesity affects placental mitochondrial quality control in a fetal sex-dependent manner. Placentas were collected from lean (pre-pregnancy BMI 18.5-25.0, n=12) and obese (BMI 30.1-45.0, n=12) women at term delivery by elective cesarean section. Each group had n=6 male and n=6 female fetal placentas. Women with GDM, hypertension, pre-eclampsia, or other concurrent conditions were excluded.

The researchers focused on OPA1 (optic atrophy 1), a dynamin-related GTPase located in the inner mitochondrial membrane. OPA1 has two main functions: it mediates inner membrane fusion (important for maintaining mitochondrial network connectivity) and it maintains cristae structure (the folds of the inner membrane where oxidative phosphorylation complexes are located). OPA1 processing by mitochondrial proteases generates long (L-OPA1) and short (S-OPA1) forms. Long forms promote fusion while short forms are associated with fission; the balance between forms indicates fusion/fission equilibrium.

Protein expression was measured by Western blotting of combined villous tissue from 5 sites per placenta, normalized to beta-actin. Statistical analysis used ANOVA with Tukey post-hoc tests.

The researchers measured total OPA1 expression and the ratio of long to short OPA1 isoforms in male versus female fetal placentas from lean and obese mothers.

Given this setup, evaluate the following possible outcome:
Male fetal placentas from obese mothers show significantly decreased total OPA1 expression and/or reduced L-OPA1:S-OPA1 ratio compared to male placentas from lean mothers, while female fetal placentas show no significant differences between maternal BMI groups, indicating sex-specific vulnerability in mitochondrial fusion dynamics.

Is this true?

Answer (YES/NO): NO